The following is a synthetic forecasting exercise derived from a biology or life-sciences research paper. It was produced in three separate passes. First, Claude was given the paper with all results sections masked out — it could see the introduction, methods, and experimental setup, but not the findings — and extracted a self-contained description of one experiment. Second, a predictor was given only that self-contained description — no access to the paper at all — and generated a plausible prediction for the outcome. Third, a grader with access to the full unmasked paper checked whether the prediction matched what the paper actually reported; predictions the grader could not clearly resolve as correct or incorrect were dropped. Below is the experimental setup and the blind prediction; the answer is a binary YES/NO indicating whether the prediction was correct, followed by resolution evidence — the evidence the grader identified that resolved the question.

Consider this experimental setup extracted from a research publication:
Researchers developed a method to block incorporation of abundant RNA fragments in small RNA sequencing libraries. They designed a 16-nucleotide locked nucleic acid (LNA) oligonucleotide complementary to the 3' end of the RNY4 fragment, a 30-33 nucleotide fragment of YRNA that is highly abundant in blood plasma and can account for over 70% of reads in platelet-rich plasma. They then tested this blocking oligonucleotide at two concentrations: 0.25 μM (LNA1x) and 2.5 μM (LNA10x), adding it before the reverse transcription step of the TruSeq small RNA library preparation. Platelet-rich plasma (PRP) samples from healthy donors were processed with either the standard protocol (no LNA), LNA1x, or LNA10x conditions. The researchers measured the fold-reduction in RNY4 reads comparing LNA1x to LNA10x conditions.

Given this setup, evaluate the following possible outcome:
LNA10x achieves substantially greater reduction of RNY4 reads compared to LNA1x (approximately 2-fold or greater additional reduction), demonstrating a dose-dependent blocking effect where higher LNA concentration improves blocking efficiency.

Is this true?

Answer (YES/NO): NO